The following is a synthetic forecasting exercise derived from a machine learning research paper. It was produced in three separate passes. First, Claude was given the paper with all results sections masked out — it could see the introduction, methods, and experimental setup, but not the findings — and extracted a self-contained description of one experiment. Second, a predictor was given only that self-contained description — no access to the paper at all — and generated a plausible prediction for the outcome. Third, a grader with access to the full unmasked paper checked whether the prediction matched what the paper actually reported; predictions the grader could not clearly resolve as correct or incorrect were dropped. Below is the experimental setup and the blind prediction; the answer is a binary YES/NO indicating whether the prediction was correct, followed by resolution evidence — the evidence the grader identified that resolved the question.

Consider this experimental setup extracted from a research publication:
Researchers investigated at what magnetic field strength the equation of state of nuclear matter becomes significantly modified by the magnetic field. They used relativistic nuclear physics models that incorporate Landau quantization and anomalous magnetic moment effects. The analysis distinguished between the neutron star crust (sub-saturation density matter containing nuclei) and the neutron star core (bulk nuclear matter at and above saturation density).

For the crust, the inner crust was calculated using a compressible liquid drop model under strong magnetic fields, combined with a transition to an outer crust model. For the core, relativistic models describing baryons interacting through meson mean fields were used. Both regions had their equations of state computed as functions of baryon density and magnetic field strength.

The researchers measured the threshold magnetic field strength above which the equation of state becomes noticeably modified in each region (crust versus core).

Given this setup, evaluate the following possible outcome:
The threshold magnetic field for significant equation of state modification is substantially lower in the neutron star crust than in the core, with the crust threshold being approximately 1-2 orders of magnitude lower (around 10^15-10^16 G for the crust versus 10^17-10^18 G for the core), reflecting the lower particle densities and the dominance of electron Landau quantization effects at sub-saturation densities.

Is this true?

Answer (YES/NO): NO